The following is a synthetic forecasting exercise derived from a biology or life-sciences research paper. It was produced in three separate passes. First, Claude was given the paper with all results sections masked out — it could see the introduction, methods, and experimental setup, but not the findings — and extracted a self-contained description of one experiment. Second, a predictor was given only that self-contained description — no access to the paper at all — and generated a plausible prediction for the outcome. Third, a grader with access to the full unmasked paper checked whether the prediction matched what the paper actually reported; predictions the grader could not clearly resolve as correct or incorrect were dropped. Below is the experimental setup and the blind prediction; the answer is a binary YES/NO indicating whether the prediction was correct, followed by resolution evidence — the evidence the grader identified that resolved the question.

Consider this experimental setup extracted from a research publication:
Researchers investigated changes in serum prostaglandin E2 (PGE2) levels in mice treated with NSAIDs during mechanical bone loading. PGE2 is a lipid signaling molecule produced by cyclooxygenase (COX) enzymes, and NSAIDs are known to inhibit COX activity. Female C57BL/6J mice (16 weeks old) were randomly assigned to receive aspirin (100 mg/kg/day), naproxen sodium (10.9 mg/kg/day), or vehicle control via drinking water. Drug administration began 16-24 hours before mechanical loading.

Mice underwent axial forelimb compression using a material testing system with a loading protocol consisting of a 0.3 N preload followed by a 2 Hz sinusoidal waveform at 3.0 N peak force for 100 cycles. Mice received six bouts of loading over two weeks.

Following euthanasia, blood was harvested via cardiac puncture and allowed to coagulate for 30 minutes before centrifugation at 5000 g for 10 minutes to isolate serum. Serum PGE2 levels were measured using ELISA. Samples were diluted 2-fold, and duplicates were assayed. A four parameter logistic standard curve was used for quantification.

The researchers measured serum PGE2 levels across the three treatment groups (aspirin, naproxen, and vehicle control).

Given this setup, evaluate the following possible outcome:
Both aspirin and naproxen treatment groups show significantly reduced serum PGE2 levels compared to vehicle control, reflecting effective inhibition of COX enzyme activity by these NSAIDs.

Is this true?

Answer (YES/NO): NO